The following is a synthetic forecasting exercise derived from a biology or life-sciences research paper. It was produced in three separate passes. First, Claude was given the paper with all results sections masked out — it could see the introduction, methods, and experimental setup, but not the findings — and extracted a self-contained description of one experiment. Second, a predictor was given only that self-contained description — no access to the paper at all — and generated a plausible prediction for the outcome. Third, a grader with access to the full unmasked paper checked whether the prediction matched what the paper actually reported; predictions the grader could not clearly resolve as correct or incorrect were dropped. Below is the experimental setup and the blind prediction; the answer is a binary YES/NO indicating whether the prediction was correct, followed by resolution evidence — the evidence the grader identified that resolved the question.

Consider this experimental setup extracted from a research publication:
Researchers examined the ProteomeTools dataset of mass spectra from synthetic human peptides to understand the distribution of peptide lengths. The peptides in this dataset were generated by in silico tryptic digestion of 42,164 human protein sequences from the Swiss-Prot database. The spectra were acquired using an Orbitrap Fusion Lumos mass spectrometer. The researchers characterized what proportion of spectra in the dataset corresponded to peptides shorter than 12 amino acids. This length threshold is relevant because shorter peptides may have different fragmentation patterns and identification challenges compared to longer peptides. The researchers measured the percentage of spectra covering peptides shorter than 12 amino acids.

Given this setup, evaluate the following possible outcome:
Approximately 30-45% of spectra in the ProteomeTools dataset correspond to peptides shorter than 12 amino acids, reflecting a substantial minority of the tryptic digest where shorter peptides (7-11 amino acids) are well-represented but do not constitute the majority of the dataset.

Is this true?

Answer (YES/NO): YES